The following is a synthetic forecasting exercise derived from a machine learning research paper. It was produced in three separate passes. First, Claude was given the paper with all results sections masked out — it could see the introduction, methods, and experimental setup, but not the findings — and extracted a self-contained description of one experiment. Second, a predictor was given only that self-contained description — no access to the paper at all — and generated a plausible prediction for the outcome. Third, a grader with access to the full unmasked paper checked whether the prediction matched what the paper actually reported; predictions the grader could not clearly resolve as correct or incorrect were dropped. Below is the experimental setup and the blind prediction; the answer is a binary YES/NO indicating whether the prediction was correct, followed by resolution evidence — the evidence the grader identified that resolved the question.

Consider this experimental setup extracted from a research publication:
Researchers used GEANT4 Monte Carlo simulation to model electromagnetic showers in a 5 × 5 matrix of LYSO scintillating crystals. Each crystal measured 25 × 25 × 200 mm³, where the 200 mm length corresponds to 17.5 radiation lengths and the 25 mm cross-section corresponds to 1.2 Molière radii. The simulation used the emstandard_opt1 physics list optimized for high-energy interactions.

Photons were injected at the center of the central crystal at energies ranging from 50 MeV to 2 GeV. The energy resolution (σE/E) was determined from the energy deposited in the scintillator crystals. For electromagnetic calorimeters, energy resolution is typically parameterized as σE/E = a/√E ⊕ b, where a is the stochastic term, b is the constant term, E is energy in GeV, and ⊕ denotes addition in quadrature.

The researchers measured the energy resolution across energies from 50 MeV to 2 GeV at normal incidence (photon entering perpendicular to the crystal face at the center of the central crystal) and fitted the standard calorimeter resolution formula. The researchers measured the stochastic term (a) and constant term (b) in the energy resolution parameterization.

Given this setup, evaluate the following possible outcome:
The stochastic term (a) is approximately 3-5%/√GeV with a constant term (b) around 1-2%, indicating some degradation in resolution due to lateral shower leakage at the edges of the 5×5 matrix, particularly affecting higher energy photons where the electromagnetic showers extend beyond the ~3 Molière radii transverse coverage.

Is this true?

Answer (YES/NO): NO